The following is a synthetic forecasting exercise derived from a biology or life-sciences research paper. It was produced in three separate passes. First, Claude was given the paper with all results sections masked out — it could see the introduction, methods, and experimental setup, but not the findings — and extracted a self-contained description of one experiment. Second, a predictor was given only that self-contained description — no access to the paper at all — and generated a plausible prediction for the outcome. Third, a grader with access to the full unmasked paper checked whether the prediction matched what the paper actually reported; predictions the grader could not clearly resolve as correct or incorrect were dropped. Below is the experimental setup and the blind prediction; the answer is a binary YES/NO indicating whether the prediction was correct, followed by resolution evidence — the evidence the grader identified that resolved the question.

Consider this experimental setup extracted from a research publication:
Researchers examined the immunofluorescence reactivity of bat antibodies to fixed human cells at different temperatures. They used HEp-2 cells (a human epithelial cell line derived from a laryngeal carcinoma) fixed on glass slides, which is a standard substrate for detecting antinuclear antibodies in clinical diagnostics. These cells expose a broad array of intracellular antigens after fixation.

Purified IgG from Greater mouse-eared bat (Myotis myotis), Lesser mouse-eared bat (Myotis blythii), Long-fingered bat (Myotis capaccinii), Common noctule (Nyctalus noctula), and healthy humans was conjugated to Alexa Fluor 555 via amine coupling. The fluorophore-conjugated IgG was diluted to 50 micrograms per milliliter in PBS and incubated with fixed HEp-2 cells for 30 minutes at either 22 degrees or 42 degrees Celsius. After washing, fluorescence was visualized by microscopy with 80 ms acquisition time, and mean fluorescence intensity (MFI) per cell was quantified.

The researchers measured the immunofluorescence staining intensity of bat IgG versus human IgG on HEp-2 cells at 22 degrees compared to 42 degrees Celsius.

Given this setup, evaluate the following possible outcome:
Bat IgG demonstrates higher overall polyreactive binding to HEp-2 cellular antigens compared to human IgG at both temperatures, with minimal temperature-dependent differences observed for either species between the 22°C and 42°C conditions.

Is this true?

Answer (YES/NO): NO